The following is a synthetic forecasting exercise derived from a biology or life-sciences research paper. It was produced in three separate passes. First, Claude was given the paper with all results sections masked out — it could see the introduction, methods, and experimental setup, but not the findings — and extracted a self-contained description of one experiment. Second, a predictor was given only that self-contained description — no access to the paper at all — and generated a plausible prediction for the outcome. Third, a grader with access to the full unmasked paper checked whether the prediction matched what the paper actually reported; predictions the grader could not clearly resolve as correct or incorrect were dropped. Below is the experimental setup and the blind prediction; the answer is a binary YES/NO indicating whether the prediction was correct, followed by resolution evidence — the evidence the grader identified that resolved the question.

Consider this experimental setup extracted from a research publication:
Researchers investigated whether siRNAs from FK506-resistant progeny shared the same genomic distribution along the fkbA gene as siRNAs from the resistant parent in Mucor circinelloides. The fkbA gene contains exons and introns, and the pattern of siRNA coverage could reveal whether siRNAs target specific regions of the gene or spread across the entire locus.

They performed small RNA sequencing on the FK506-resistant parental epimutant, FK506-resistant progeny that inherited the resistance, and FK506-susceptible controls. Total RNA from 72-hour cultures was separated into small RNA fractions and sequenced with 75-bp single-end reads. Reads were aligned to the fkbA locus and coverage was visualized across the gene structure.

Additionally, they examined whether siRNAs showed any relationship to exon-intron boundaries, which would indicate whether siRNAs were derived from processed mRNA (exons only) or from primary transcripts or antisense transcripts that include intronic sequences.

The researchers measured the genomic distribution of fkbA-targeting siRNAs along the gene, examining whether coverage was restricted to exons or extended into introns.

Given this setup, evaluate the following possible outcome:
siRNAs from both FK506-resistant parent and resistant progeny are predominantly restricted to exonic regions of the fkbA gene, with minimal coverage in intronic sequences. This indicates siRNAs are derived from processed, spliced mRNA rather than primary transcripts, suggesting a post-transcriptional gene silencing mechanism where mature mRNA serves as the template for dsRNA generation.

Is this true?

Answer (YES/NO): YES